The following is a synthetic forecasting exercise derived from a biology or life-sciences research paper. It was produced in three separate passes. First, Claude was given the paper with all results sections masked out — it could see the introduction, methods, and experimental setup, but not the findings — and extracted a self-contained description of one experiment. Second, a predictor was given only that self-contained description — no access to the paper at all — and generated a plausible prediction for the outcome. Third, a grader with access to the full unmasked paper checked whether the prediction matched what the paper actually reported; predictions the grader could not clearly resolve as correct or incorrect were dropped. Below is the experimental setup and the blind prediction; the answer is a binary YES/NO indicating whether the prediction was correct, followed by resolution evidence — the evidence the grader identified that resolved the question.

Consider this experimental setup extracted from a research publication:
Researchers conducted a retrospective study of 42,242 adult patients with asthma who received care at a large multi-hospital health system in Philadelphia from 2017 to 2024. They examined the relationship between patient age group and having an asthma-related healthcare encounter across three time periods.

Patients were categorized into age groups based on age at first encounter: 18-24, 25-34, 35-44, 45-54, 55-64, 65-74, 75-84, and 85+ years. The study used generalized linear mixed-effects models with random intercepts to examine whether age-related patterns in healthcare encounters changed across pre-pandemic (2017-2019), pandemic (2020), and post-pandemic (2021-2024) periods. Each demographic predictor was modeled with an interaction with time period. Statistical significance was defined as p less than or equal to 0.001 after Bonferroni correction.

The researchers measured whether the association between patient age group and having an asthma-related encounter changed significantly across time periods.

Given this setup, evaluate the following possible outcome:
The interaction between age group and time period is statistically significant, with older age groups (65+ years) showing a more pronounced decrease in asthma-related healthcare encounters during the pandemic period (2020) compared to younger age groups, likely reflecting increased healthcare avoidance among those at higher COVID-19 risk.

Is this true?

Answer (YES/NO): NO